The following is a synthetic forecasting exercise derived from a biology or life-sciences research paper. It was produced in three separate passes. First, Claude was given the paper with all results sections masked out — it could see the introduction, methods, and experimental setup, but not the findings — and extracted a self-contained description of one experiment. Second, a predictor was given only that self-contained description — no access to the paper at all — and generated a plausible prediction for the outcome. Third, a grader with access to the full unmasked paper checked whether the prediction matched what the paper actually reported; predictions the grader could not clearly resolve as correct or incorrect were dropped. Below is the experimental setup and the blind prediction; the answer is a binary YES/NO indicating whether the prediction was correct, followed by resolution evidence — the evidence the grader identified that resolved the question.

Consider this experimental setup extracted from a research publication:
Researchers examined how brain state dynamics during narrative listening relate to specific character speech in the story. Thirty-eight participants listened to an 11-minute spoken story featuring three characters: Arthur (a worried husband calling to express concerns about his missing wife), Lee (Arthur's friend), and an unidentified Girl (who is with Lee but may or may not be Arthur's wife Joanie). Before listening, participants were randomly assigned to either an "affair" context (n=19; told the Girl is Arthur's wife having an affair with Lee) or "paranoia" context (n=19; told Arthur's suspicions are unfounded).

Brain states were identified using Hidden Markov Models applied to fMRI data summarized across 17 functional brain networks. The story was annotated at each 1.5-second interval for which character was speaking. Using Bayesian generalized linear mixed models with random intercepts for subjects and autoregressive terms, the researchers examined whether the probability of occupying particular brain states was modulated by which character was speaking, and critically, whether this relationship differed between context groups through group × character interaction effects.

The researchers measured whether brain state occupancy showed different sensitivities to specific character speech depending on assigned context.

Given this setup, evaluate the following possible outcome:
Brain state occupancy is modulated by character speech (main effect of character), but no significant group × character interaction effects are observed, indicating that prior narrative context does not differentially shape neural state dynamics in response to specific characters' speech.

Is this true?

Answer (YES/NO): NO